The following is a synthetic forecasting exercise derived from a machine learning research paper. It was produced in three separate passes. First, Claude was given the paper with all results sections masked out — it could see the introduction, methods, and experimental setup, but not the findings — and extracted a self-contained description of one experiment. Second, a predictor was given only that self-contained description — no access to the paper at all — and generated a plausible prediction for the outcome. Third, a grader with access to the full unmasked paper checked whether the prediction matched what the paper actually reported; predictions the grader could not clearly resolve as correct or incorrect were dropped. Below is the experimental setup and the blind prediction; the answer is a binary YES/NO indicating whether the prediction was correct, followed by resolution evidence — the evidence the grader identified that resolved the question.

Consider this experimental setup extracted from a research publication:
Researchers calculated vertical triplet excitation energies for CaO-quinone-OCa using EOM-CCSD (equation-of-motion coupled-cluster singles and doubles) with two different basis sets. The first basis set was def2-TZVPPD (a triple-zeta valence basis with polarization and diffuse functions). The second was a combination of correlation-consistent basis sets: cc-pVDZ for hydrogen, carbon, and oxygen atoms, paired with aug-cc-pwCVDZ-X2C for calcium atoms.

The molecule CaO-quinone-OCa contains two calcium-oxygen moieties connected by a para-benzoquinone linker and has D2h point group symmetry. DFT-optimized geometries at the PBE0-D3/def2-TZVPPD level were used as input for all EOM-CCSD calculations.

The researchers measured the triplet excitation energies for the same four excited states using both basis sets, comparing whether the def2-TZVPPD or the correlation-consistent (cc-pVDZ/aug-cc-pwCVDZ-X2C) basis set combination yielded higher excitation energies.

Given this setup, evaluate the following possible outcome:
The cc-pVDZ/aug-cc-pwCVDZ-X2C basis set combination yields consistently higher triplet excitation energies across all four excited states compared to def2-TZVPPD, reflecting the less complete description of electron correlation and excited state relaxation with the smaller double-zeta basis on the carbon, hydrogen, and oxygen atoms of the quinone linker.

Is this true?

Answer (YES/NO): NO